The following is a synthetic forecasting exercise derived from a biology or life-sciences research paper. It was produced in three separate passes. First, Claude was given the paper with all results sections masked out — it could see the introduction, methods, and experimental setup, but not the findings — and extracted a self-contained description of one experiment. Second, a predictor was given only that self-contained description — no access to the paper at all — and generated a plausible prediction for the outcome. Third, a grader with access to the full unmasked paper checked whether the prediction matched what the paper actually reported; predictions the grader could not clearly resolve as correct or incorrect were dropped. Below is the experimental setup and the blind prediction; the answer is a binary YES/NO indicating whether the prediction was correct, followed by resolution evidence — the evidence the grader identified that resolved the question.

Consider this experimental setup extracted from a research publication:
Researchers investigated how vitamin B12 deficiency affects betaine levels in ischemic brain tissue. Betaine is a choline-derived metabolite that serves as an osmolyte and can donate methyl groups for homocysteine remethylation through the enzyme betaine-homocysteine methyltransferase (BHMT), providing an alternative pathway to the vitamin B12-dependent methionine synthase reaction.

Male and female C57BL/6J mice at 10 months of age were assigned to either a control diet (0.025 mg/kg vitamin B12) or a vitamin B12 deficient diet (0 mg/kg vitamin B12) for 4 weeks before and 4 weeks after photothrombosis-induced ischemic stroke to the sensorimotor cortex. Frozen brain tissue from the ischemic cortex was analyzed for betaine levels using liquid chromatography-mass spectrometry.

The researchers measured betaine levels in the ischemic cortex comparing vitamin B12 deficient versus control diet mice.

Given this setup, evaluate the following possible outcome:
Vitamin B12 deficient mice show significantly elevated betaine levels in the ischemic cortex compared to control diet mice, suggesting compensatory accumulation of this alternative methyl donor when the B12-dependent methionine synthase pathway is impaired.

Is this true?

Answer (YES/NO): NO